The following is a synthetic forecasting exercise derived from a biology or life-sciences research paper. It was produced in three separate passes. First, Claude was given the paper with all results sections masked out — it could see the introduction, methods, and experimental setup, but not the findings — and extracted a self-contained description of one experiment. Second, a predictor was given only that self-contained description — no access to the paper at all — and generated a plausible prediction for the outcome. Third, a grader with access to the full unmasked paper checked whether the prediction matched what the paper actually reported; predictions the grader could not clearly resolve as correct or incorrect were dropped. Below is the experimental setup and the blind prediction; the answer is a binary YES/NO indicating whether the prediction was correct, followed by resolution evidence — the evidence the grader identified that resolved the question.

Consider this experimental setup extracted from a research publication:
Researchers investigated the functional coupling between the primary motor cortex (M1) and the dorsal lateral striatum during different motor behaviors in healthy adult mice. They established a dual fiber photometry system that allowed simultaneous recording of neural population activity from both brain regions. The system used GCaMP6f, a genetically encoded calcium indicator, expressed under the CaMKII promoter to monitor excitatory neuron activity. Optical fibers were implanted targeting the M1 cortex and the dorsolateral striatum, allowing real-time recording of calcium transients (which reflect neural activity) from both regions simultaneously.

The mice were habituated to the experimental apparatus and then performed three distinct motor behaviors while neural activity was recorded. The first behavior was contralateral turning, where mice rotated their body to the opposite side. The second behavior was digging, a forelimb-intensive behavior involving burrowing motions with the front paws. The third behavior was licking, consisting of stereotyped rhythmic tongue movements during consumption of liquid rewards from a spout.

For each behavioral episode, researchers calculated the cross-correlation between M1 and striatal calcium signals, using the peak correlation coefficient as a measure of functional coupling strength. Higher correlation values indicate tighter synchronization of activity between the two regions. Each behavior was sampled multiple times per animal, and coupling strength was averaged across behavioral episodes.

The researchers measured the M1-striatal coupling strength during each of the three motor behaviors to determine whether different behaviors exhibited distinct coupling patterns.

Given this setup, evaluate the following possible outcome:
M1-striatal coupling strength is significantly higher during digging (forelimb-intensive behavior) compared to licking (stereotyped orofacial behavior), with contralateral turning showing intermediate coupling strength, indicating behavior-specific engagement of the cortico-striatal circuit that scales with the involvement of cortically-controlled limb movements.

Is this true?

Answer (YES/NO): NO